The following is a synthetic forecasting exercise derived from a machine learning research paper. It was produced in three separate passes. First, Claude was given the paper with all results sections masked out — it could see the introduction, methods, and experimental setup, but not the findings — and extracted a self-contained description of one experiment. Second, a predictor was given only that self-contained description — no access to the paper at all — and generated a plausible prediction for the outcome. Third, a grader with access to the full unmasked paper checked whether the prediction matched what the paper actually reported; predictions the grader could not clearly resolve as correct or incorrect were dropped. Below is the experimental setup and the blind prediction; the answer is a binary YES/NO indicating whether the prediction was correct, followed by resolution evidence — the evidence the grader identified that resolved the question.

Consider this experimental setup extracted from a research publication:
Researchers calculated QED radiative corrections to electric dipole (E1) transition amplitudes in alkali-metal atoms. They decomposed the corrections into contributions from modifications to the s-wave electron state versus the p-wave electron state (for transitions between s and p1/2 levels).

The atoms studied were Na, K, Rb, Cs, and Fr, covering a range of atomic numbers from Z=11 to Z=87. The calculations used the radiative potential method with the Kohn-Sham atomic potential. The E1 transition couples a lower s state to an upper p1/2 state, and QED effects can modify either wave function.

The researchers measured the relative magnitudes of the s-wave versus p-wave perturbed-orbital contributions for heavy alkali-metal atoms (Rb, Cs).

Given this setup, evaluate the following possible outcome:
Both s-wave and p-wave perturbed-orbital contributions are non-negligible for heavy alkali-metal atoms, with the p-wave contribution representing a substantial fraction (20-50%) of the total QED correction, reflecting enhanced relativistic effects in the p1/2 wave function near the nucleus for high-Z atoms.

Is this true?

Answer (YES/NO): NO